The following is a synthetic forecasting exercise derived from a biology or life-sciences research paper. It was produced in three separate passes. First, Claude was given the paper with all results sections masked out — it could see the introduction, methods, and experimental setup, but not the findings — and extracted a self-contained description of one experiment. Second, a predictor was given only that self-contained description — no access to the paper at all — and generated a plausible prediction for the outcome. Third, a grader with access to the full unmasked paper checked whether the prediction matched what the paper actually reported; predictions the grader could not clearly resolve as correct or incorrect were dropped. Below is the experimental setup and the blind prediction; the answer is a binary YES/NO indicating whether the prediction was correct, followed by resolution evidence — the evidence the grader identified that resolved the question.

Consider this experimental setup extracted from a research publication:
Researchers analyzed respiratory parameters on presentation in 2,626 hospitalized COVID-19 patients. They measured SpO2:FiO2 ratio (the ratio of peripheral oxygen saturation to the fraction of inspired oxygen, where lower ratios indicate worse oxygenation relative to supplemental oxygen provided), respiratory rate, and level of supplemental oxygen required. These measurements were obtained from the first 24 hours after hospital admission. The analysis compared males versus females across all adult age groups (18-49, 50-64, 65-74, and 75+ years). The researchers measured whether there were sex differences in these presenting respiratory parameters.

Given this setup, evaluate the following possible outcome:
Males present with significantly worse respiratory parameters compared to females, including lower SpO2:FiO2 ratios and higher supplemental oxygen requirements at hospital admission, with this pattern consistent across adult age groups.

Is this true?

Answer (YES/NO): YES